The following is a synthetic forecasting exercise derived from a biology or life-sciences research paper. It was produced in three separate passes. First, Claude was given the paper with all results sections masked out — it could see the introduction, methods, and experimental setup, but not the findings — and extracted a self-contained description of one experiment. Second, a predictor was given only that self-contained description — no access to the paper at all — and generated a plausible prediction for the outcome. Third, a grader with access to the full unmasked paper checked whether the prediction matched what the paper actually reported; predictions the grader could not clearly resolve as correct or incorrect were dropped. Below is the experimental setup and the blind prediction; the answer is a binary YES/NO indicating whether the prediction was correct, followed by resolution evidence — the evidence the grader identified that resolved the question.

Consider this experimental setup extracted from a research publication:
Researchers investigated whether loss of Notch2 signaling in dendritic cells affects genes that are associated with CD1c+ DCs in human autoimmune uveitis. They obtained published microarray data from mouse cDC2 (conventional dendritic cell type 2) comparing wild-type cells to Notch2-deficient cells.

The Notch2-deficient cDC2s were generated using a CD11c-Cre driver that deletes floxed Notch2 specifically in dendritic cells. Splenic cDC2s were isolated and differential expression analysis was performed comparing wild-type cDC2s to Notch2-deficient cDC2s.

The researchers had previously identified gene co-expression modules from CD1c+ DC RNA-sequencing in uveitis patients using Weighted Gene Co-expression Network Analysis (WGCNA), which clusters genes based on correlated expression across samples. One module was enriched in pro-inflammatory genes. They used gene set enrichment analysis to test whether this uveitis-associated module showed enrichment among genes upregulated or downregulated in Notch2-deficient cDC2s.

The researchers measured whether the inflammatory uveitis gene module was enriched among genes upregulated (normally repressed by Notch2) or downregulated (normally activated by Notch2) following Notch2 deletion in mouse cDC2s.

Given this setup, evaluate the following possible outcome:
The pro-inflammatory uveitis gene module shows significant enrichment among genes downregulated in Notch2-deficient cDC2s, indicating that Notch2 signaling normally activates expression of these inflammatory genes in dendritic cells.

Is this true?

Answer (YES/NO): NO